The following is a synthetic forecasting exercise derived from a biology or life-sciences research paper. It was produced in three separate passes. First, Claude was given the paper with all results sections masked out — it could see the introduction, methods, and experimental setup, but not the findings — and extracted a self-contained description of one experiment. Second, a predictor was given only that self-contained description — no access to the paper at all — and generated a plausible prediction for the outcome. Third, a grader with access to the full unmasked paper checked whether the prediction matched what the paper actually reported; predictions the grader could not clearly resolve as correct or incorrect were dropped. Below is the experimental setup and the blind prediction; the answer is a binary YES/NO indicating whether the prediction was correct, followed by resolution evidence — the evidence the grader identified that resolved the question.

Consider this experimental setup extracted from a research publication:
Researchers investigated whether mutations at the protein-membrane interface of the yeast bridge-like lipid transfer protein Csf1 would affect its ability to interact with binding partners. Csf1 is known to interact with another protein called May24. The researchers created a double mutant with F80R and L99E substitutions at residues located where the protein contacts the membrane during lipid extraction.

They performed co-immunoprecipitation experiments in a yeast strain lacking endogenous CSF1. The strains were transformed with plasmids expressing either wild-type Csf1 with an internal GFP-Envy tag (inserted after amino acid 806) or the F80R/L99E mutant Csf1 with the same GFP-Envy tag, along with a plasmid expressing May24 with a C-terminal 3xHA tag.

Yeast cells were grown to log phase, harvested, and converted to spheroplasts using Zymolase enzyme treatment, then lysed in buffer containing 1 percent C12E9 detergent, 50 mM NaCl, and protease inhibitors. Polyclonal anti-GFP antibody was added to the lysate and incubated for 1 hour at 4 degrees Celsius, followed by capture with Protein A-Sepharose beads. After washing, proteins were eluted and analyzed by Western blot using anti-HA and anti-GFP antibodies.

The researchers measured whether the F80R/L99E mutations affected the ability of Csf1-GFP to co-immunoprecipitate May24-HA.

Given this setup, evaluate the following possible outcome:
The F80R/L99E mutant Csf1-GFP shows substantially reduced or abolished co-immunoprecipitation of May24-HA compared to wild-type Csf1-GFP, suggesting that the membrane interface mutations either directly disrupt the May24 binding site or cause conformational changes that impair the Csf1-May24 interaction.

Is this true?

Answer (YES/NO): NO